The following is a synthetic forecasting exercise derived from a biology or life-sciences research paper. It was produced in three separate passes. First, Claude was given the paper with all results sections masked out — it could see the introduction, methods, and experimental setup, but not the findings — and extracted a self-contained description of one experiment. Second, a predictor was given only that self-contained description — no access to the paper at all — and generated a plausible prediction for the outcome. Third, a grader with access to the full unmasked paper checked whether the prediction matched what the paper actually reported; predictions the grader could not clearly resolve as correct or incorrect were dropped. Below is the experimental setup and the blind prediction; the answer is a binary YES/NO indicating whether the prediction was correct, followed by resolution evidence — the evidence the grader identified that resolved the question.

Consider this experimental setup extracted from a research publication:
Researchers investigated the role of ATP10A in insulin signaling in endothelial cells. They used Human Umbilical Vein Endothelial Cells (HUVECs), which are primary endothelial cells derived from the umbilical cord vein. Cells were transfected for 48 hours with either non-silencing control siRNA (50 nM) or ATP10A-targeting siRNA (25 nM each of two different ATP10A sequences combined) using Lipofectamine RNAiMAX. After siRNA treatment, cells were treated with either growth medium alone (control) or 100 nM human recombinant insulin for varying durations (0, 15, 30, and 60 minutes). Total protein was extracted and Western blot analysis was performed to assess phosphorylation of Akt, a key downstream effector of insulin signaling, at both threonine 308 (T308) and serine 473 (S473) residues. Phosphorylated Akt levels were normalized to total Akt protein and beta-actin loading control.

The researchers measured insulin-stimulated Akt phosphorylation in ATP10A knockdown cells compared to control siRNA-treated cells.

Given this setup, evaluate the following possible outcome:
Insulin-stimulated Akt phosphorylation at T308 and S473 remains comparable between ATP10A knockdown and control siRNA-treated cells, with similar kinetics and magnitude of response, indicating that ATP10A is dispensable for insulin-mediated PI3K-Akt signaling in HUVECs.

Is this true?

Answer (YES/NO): NO